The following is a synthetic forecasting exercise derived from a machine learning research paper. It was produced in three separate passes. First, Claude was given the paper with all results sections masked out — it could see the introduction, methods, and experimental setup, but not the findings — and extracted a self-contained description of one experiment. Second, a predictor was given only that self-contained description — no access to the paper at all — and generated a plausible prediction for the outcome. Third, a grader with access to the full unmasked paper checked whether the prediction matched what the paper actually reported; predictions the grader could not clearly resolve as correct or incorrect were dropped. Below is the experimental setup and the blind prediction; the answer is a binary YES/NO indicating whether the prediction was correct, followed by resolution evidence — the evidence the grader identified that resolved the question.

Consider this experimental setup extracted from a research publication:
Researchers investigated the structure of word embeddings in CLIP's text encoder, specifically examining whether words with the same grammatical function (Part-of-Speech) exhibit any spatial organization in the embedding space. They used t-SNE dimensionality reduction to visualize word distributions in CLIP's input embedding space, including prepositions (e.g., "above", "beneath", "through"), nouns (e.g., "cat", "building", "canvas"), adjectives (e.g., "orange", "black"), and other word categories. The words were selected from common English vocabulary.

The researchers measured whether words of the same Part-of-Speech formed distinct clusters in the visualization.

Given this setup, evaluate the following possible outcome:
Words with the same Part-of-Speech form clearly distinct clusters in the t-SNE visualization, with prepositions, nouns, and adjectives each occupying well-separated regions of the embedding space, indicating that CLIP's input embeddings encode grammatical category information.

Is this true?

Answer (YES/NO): YES